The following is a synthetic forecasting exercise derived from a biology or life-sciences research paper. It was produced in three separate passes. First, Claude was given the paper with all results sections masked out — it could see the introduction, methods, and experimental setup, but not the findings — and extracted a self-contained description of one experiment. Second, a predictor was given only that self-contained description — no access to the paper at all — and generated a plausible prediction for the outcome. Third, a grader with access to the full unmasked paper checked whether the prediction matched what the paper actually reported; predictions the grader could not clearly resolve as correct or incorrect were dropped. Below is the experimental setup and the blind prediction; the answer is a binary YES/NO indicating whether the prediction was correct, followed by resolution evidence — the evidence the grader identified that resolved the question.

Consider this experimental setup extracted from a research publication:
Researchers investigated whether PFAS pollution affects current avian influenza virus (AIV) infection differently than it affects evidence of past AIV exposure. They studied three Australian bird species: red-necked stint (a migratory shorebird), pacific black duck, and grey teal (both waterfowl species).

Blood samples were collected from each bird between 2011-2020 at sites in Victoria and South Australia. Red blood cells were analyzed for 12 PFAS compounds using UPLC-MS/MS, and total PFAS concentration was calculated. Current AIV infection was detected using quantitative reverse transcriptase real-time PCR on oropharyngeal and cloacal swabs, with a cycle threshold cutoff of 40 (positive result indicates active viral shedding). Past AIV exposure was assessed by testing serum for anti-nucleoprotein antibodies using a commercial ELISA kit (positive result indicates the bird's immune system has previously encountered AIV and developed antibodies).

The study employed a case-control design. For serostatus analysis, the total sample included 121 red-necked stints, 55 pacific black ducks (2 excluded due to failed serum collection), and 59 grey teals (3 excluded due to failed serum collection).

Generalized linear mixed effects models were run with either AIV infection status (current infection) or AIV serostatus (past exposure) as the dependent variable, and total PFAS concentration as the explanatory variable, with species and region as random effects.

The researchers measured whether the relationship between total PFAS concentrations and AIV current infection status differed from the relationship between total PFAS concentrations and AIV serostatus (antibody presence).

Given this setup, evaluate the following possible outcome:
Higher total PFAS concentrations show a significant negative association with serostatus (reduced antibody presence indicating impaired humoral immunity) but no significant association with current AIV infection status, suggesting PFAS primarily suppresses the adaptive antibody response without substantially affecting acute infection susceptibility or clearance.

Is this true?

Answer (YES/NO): NO